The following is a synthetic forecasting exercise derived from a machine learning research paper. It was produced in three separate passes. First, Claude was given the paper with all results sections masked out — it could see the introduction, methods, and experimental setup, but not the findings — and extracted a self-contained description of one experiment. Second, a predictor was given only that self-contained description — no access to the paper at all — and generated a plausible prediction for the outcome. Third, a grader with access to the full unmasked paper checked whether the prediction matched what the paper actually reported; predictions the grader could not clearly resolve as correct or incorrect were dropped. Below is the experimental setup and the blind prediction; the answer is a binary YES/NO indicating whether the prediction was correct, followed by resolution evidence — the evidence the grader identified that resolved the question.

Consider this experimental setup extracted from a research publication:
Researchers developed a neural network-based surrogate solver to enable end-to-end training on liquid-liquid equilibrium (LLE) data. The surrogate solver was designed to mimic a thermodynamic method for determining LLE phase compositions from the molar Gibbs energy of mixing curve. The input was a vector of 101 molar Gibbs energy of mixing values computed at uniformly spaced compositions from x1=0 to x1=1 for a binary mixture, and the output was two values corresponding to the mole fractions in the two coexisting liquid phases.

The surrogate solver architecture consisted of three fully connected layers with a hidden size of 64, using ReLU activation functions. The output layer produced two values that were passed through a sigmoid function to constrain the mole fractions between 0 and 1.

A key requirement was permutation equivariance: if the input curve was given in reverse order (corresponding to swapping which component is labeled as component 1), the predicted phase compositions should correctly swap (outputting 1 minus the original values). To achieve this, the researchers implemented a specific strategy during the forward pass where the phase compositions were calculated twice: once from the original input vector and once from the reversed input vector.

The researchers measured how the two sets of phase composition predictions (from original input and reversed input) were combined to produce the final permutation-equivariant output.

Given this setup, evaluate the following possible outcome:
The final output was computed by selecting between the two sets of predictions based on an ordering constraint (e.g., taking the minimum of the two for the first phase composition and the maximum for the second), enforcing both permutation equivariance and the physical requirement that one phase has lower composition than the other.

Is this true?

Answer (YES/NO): NO